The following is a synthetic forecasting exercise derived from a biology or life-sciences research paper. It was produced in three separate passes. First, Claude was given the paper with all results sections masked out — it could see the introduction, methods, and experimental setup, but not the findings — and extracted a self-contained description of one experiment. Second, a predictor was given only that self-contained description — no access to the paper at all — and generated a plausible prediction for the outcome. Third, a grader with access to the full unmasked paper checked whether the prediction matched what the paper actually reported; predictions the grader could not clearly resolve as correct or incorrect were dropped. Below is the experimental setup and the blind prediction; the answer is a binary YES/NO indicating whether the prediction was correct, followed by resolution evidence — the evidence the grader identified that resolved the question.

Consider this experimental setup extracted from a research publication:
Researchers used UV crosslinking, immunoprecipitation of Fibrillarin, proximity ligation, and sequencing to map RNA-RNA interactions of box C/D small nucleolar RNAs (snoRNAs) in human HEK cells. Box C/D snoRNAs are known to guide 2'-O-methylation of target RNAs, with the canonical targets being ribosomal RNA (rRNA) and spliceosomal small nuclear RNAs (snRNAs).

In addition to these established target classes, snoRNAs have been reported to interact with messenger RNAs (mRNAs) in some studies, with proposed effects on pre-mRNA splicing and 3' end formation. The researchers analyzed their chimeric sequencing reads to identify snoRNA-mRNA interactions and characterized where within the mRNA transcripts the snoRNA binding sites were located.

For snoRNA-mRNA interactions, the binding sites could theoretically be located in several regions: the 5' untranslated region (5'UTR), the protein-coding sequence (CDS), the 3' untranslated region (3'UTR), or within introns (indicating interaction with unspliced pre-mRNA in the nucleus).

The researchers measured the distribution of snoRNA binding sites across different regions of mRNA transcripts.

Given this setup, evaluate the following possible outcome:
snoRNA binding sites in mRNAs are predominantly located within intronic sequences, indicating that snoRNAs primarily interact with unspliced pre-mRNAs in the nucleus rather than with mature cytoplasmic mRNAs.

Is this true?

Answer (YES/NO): YES